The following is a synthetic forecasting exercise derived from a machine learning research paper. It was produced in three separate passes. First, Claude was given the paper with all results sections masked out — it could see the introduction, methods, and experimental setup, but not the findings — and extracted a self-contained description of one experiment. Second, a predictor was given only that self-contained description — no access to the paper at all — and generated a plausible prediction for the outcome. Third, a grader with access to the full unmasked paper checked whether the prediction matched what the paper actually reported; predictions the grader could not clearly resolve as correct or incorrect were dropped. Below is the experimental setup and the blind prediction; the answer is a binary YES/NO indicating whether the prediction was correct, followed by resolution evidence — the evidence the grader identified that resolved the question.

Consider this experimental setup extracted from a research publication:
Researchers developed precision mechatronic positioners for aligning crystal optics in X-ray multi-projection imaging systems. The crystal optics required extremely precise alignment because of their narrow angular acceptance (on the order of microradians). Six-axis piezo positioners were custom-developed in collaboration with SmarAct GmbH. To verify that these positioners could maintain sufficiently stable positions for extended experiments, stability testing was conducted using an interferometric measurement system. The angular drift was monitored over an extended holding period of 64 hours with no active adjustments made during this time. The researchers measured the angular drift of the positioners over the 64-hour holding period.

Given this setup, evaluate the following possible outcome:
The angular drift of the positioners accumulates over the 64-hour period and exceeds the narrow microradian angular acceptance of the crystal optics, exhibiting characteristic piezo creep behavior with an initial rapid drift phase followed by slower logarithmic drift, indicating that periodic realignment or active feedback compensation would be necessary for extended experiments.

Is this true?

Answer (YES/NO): NO